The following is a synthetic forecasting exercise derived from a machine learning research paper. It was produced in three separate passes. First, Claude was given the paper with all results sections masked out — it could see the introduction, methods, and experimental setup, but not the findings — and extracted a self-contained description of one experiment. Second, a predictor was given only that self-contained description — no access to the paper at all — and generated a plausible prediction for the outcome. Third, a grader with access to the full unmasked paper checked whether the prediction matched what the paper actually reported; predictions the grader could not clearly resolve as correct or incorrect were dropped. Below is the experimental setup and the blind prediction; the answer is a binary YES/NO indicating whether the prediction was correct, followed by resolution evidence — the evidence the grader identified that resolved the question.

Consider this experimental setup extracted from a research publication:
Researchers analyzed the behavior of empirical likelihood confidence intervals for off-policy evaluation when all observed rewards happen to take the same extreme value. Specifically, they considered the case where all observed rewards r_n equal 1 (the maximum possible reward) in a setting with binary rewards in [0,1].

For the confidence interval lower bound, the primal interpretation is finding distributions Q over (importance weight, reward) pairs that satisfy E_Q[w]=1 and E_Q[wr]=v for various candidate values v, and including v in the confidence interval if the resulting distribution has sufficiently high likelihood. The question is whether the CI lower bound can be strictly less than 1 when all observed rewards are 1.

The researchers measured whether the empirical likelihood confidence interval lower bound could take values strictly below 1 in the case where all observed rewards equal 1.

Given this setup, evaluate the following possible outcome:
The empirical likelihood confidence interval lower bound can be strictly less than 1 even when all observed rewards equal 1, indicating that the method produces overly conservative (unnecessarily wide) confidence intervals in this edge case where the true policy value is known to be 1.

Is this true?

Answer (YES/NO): NO